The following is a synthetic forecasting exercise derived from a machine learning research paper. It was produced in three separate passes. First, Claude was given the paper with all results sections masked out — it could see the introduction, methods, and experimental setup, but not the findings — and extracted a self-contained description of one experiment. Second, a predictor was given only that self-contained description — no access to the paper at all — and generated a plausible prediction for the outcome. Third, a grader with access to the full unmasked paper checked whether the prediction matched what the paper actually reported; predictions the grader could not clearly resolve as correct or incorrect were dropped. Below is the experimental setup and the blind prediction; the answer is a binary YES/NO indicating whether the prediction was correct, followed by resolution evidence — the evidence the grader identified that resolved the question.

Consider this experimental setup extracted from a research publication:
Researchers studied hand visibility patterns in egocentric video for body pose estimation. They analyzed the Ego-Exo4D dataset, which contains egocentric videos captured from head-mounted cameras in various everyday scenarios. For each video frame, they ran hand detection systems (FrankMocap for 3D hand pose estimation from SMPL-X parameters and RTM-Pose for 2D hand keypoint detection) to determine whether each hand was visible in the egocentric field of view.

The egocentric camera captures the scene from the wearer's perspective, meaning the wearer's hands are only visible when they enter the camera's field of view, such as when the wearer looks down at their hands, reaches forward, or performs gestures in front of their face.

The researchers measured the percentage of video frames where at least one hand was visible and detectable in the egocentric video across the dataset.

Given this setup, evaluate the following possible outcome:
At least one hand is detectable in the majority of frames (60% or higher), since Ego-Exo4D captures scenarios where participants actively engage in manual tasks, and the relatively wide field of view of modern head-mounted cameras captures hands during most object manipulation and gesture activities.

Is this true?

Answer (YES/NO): NO